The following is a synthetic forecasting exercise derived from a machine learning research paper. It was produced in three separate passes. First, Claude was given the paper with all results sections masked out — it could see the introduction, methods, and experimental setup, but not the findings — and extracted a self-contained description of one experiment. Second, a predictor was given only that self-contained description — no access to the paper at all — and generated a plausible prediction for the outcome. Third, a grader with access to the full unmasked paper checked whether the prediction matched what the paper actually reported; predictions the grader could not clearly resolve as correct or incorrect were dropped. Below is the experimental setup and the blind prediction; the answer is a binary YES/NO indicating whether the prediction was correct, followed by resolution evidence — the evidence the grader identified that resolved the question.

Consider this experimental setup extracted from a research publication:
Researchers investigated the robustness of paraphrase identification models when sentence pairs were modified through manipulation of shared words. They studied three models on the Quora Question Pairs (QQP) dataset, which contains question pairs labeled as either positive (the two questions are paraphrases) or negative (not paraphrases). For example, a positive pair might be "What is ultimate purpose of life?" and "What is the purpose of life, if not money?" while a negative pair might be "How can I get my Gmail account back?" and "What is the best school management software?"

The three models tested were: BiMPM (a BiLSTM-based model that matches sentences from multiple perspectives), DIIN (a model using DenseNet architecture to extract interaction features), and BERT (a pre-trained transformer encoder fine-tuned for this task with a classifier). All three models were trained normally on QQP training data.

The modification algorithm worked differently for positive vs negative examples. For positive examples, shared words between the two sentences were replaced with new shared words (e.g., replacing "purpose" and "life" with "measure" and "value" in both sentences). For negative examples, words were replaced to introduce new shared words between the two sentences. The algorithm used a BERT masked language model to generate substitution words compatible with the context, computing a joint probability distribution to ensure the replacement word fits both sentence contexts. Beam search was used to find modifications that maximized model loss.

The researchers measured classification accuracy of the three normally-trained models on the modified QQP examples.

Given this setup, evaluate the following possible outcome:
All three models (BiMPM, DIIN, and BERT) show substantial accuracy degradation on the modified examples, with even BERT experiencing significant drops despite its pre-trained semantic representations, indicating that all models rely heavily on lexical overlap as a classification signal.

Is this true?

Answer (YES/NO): YES